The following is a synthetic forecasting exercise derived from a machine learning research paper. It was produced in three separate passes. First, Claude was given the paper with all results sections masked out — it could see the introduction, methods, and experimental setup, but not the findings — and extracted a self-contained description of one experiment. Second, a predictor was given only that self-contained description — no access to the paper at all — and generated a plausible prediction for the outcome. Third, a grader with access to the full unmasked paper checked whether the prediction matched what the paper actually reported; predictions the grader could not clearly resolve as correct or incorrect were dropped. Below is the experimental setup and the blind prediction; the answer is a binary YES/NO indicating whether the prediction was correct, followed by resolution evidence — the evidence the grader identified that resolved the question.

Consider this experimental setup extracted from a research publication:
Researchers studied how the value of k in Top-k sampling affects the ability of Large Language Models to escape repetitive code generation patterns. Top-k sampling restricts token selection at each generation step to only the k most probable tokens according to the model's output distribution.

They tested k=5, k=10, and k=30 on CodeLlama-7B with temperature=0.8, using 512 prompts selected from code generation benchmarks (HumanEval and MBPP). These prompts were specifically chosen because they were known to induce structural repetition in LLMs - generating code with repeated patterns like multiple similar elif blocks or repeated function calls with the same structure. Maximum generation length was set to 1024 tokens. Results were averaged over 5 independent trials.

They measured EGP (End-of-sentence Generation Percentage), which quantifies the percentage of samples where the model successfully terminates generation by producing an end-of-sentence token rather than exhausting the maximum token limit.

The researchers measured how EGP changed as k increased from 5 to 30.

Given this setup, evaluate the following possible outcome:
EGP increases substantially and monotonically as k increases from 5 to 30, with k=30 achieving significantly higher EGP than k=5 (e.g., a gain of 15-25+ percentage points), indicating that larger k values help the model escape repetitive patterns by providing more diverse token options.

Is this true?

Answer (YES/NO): NO